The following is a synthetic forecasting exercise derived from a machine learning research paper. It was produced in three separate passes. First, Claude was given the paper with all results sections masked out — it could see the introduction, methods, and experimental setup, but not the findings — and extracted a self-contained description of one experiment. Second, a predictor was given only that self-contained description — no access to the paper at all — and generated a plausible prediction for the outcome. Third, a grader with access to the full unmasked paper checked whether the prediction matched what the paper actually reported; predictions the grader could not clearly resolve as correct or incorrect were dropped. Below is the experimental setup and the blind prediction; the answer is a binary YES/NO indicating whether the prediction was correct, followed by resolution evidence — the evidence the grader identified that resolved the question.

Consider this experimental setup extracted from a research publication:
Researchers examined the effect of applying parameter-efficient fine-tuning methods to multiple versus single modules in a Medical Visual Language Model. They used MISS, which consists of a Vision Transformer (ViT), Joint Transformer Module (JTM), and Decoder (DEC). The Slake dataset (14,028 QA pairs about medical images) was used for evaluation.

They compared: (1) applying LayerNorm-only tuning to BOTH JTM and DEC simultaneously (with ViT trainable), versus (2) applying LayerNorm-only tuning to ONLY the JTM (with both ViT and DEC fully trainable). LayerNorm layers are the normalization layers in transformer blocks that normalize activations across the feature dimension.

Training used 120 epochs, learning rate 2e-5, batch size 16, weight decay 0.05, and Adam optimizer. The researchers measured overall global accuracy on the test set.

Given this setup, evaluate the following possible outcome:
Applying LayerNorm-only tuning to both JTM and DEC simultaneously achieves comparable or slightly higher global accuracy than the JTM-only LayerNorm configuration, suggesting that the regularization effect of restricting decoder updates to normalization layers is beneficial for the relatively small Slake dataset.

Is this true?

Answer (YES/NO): NO